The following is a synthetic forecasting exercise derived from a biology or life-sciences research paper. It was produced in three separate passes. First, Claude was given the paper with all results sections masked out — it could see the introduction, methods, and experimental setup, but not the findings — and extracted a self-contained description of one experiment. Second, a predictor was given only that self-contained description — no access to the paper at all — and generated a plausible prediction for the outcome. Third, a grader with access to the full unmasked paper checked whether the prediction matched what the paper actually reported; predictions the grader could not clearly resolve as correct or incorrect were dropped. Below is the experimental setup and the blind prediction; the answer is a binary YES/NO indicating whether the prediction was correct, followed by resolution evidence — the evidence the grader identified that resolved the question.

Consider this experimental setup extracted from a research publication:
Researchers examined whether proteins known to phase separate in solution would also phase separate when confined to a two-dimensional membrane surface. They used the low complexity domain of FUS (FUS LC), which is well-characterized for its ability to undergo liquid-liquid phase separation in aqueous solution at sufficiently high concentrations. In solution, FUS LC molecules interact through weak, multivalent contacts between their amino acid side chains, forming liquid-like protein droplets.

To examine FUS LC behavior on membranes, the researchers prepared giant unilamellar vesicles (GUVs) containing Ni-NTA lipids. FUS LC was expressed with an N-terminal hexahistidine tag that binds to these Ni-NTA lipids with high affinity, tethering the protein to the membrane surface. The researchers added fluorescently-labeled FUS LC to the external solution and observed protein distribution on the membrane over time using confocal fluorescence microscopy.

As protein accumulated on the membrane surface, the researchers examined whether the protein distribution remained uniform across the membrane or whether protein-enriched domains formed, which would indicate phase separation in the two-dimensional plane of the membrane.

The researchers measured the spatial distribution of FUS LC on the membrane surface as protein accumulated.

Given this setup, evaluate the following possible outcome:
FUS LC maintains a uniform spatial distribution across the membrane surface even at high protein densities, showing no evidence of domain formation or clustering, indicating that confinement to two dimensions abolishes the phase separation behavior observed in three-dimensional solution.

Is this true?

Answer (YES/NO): NO